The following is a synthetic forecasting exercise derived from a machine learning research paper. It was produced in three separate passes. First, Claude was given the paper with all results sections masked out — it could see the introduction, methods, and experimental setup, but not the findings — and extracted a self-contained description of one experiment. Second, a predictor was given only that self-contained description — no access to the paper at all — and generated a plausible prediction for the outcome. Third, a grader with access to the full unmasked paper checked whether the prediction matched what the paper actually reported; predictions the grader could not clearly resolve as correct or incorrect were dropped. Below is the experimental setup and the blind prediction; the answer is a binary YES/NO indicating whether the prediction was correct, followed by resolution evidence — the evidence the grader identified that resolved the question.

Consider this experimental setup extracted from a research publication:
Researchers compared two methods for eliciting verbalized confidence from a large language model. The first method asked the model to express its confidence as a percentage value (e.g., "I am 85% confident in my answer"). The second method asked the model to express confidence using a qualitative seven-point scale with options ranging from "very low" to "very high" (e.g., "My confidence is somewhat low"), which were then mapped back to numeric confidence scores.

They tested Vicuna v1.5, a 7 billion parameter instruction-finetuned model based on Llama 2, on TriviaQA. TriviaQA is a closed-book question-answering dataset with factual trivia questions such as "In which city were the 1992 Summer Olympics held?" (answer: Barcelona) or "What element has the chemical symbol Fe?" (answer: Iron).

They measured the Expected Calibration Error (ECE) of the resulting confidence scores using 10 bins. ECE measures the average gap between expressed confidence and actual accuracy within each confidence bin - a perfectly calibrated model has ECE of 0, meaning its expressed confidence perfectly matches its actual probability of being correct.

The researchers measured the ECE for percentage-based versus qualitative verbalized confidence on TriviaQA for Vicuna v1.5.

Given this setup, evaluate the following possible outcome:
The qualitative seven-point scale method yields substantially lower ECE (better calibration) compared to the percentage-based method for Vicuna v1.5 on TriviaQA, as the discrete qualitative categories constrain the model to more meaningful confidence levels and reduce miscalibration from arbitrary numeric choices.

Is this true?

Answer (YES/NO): YES